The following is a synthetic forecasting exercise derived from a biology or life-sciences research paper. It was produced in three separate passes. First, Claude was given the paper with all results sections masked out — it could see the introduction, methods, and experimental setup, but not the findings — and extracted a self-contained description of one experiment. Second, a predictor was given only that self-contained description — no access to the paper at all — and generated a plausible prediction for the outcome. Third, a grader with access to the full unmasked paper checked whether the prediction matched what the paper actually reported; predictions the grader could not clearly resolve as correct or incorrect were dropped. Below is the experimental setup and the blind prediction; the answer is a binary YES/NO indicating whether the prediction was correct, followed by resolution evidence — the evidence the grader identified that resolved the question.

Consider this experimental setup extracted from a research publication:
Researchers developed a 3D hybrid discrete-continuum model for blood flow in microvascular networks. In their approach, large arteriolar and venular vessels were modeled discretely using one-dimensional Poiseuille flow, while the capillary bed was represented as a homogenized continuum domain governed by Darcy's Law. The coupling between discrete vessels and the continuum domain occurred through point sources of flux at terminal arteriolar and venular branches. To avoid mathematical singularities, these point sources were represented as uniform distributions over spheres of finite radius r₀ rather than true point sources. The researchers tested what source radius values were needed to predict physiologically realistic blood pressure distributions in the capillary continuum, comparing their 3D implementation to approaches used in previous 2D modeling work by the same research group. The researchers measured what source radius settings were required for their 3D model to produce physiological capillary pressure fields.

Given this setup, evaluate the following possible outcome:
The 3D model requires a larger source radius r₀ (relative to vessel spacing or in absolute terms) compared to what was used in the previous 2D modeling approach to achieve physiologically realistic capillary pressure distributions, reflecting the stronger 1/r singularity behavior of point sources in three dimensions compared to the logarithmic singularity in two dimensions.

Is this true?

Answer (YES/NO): YES